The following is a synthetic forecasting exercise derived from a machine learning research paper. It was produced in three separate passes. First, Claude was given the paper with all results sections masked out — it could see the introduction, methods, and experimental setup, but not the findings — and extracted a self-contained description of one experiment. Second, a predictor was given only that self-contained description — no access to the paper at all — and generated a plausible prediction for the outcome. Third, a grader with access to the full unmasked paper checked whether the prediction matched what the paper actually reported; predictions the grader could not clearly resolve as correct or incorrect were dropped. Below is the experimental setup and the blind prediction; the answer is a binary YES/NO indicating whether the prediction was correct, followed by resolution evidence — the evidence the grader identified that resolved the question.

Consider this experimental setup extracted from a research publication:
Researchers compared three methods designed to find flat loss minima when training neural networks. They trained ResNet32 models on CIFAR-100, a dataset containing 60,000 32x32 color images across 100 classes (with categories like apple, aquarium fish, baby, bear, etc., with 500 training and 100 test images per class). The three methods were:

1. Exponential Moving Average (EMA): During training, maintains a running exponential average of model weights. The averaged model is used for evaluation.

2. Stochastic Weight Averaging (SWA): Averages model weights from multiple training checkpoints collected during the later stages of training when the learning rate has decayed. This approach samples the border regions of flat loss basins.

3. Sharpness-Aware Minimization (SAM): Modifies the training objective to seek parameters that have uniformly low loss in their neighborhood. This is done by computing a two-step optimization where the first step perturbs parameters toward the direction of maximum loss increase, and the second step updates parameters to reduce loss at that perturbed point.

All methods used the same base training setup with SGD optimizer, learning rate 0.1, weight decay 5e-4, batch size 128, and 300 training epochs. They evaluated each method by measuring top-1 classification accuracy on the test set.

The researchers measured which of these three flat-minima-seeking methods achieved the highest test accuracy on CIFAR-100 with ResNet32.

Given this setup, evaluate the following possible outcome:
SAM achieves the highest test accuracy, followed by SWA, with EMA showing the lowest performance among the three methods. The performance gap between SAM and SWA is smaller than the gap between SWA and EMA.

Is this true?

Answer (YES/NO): YES